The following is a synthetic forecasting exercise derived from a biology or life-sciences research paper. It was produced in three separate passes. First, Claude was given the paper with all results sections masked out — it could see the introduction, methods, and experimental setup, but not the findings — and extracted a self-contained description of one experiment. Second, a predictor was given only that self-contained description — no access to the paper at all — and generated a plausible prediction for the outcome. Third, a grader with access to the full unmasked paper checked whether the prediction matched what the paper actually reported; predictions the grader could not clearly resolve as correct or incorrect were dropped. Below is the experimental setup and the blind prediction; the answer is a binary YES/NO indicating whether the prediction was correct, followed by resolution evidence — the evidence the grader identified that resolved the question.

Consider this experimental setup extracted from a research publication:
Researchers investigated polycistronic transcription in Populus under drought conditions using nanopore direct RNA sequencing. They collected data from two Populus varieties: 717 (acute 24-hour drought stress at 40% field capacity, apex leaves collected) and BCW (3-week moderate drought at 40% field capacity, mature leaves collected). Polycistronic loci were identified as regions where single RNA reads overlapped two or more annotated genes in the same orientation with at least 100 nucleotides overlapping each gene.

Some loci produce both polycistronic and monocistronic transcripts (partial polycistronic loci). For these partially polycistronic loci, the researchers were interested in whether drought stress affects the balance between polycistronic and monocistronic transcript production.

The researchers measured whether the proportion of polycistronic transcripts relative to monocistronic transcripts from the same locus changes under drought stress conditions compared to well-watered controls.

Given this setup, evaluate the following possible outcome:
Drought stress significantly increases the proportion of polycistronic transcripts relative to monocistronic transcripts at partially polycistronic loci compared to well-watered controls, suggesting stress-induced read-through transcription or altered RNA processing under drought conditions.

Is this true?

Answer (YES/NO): YES